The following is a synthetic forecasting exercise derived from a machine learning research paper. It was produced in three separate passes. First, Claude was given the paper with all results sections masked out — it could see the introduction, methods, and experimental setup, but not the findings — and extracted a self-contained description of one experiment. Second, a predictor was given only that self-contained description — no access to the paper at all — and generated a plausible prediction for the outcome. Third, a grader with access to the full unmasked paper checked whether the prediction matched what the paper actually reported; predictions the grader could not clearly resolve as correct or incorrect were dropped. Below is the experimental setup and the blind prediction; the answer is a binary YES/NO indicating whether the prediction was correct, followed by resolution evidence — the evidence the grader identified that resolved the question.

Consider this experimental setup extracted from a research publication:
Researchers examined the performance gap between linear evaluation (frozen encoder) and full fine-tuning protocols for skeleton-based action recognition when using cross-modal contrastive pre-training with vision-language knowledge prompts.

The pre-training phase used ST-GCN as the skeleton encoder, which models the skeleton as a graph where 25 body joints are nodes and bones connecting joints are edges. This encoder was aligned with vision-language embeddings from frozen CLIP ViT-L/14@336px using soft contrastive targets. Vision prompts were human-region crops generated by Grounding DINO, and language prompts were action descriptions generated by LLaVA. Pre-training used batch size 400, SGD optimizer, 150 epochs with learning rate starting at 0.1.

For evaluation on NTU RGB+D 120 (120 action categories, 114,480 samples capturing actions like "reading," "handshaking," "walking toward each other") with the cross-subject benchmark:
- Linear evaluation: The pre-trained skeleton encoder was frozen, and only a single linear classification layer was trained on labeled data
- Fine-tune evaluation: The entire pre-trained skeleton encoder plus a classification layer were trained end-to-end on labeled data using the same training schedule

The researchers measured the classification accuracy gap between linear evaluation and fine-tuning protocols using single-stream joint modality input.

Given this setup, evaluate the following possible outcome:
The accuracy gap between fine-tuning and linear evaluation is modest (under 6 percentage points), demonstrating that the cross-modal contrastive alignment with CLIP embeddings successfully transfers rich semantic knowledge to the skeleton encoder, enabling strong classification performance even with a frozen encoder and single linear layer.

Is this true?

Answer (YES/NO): NO